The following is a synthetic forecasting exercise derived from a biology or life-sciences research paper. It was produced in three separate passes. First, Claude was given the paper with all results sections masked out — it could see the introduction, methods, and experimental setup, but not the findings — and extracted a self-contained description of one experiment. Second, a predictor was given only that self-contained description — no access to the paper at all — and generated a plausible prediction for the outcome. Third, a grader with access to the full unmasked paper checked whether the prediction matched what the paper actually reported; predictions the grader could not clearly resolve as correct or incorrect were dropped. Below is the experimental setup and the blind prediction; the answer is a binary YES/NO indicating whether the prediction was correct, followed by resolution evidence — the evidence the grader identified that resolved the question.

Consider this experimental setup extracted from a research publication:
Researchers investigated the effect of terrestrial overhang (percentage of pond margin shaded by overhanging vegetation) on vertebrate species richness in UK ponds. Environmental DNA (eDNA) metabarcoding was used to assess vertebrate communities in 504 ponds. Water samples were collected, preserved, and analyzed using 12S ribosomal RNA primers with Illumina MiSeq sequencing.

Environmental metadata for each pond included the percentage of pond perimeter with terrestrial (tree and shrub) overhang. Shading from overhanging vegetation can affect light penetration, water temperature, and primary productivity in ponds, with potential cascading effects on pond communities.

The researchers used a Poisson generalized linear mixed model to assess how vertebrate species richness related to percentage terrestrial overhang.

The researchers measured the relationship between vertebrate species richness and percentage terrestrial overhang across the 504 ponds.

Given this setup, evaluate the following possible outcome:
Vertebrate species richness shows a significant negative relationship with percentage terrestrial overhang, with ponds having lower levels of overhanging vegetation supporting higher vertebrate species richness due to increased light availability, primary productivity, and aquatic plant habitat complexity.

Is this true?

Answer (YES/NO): NO